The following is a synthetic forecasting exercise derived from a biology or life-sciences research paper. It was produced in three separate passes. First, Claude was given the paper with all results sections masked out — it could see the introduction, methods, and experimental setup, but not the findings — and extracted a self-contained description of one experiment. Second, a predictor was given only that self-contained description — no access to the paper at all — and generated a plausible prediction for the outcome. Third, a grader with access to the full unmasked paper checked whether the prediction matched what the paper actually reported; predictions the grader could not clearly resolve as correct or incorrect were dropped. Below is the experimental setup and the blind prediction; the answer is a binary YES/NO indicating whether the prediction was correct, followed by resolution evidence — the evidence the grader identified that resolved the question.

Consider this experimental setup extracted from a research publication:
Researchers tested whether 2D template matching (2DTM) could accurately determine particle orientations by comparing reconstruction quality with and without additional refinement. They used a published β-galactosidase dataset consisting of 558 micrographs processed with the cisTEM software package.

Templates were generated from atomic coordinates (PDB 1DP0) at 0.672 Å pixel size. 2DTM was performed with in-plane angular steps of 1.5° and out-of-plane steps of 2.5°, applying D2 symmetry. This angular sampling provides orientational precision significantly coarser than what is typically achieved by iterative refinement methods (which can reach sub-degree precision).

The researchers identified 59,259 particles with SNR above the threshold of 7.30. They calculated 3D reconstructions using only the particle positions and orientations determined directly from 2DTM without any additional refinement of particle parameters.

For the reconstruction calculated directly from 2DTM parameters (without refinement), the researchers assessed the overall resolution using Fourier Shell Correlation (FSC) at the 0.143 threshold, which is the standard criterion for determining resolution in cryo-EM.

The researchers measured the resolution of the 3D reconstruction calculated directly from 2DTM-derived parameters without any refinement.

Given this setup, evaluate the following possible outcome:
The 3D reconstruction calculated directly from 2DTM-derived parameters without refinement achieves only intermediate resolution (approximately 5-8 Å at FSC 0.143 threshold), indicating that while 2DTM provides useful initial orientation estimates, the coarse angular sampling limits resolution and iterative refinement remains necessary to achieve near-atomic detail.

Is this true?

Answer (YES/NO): NO